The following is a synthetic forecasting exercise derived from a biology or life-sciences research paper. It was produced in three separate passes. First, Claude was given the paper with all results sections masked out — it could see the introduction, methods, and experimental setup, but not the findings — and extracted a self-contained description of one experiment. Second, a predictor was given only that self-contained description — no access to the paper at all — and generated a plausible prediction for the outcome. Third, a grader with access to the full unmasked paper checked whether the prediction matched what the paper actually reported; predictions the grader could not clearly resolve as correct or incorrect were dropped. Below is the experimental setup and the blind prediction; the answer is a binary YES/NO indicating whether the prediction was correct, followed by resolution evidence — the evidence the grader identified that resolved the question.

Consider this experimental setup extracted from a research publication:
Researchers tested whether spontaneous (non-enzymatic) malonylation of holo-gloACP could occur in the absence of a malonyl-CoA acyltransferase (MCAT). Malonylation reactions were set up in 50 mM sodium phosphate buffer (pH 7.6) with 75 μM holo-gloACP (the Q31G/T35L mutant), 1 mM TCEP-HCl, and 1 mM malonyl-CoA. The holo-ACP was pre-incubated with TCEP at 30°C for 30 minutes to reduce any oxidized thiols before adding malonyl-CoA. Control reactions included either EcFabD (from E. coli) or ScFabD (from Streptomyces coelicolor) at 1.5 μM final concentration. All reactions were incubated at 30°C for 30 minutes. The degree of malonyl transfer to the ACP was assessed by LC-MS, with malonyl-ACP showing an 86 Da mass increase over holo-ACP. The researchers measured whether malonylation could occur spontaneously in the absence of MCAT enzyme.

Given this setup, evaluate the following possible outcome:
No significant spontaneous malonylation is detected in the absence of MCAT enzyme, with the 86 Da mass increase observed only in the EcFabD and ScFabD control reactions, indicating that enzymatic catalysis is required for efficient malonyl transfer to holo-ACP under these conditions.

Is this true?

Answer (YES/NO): NO